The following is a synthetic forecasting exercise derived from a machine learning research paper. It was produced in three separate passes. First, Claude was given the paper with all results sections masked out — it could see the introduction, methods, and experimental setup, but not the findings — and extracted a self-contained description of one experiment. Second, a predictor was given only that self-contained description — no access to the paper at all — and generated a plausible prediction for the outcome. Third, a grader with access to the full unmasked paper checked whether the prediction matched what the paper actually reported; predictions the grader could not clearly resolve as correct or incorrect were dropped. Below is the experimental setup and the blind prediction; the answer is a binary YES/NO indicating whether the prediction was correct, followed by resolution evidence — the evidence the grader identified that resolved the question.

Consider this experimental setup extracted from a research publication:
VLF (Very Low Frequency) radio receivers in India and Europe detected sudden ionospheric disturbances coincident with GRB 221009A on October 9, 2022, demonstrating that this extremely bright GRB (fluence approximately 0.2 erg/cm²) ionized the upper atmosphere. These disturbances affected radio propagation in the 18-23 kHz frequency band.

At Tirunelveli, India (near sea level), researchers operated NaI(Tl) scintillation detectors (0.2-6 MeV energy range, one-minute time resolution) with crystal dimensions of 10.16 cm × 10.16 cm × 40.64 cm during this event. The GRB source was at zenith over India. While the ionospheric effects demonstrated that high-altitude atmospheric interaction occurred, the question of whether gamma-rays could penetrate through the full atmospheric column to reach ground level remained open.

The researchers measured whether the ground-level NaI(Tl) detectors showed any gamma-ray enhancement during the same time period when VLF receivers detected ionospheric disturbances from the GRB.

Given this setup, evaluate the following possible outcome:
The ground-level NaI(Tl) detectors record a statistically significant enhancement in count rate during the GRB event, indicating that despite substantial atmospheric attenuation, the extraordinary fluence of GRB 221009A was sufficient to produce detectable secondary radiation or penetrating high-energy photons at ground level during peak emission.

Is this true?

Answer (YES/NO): NO